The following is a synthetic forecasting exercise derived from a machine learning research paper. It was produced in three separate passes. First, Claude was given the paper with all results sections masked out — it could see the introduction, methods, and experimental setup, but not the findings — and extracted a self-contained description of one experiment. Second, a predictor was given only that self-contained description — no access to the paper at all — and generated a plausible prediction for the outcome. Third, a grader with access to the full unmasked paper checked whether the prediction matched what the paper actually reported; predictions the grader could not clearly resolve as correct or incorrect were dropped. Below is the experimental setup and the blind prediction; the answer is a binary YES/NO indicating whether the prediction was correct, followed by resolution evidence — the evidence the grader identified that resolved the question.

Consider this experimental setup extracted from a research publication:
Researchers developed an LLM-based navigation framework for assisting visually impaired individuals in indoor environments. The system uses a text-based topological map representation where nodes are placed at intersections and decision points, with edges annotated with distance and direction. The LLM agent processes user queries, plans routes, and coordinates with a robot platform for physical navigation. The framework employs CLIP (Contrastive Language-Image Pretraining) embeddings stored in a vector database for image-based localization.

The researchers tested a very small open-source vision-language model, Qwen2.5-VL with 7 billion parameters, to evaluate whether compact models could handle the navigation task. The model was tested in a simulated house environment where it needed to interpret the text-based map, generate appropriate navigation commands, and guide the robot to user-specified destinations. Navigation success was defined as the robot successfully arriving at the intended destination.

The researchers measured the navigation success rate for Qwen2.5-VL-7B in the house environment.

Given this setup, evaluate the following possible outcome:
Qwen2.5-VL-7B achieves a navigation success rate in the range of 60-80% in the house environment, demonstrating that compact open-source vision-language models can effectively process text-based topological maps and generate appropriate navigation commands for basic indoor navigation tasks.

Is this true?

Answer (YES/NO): NO